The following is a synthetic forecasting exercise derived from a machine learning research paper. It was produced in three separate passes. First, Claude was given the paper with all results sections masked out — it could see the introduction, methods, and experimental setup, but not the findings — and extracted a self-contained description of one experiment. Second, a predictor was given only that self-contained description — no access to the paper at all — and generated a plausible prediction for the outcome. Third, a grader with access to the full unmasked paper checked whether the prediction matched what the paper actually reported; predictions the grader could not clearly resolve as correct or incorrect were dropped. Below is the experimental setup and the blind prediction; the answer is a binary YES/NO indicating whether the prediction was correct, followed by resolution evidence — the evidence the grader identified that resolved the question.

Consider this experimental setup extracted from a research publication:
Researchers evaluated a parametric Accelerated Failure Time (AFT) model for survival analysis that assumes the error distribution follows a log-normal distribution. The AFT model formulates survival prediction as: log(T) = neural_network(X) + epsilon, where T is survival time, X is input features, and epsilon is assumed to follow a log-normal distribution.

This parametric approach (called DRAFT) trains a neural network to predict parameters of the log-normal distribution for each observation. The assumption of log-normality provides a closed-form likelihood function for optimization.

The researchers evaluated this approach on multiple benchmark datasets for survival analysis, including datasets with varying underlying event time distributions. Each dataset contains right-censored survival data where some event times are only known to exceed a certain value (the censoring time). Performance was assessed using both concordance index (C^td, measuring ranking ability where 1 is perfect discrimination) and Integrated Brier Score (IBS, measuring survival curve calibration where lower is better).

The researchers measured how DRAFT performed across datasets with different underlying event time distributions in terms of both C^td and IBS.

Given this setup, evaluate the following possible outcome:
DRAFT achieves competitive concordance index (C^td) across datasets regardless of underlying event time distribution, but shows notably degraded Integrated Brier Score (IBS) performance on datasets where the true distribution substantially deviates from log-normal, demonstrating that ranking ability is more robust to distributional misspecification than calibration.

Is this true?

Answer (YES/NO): NO